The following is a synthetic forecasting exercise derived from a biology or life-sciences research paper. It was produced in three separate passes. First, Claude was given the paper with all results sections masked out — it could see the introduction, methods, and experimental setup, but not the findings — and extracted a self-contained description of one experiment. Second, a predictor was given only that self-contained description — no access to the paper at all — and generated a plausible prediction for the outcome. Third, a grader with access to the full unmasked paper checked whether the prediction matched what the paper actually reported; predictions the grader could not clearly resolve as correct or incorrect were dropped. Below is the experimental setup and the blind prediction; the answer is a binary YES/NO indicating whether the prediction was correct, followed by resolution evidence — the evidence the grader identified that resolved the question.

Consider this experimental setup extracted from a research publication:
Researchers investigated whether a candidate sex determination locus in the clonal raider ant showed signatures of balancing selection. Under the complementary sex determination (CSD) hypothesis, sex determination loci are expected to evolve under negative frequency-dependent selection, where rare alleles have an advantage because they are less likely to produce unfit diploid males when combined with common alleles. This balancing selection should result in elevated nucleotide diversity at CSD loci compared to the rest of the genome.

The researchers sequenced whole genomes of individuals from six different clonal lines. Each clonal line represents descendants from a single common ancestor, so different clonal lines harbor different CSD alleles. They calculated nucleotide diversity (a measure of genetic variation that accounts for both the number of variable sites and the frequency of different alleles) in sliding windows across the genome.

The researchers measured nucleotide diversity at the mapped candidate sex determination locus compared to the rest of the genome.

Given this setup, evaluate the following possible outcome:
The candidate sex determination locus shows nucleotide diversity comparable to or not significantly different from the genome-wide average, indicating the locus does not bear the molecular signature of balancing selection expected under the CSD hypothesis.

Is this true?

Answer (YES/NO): NO